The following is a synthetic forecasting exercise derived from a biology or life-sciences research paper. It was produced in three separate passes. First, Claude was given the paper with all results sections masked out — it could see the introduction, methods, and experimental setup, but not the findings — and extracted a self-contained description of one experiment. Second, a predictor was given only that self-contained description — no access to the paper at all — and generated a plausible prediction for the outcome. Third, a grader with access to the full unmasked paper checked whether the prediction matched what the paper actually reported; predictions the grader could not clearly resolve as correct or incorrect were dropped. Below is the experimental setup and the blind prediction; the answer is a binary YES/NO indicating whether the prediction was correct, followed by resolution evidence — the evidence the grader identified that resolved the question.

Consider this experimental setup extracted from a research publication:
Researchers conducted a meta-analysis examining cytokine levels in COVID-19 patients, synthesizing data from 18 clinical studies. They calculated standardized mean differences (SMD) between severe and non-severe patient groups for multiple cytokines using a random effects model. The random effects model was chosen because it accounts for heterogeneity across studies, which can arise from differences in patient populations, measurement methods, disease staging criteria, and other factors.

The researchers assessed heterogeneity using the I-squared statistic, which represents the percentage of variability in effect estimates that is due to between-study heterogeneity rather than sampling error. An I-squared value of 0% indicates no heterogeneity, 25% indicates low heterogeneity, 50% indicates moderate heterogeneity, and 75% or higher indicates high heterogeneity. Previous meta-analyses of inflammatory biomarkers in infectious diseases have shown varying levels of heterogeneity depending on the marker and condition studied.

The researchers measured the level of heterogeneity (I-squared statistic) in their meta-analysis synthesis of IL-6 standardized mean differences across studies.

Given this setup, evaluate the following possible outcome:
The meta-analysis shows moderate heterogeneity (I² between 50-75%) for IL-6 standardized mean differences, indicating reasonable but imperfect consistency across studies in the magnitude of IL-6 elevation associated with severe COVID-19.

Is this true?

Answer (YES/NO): YES